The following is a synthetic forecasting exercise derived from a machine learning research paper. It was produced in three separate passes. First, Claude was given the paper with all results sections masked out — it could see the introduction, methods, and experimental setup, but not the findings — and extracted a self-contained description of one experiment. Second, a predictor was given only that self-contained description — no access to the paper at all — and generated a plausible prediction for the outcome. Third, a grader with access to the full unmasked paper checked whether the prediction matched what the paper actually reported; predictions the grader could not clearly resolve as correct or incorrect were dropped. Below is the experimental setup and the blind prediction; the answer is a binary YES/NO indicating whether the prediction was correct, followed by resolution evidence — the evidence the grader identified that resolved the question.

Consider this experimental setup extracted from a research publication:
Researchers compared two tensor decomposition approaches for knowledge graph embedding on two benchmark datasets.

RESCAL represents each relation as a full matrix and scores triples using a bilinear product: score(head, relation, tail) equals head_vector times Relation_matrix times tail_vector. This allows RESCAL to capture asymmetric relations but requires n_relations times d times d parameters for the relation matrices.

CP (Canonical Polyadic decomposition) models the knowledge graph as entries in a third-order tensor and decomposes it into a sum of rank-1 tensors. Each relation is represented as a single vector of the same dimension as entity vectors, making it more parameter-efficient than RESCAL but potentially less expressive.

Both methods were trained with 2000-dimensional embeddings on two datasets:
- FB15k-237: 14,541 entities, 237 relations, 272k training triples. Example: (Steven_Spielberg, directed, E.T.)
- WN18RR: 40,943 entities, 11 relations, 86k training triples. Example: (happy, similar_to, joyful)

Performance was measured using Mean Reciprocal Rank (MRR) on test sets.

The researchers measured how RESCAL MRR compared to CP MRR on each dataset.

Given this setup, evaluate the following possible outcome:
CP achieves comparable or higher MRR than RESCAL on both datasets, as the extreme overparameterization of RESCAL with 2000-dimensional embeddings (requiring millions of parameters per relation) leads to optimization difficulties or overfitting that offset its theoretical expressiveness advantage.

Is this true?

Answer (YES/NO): NO